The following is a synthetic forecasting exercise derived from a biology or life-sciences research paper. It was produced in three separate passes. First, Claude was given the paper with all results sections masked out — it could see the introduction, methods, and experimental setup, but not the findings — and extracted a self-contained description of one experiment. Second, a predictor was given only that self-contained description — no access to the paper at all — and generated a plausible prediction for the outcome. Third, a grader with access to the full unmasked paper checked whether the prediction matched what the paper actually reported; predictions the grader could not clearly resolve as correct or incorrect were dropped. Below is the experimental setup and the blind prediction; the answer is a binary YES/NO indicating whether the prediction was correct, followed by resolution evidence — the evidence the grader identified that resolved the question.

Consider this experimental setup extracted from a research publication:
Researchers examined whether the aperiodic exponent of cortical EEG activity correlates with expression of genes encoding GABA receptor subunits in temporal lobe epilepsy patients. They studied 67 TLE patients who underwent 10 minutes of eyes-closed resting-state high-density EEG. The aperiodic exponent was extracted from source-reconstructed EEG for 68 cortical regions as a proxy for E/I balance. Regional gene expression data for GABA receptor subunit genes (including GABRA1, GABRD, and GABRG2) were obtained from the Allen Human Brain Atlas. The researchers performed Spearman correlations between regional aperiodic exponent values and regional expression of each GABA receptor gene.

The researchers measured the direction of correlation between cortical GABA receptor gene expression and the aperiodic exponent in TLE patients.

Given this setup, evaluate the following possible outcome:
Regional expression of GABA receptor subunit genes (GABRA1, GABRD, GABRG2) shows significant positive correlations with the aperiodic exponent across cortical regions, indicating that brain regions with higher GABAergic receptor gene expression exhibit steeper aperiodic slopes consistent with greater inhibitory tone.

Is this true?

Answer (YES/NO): NO